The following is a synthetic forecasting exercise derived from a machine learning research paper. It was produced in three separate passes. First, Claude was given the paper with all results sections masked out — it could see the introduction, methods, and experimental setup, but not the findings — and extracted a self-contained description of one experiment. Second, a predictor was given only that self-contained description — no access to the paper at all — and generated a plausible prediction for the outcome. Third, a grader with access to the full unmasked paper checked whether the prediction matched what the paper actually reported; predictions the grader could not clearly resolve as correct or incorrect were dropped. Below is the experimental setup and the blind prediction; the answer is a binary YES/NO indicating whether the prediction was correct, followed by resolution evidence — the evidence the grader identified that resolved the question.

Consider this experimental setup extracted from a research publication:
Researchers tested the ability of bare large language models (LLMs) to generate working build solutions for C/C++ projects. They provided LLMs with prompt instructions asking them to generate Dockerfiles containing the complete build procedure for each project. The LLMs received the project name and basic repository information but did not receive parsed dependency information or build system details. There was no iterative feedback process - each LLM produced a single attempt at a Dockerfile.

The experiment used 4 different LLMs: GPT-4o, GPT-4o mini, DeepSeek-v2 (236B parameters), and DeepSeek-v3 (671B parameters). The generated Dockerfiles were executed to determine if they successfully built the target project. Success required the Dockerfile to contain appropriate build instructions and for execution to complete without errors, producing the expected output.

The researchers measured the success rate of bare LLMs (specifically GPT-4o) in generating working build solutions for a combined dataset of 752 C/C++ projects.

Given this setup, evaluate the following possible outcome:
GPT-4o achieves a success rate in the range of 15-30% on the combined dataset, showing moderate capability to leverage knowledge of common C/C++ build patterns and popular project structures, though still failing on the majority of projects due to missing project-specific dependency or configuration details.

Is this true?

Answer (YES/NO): NO